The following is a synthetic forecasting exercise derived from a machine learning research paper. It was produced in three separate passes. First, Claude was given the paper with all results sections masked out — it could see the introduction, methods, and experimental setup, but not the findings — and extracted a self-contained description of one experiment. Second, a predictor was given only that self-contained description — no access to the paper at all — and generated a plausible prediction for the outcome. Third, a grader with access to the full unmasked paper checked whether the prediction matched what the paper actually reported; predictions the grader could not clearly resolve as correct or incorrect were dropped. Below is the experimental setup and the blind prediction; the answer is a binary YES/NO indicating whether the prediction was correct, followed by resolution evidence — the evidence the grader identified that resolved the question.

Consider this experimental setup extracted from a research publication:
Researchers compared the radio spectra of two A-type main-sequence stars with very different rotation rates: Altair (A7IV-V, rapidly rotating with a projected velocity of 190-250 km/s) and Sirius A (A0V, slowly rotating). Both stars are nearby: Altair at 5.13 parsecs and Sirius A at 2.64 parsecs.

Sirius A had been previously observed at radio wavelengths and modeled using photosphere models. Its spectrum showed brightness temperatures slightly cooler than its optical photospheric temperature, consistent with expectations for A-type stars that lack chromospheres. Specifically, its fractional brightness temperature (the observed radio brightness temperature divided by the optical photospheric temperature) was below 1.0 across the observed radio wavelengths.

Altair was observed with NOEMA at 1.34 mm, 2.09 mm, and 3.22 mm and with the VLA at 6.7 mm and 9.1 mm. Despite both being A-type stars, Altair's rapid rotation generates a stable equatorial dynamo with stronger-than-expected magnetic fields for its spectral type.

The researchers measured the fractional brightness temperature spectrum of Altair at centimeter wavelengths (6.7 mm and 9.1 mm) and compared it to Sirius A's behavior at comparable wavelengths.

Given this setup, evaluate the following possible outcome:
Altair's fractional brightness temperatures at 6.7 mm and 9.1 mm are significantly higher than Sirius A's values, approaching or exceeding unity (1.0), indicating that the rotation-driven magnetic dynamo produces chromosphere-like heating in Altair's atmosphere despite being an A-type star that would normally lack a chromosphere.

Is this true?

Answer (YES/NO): YES